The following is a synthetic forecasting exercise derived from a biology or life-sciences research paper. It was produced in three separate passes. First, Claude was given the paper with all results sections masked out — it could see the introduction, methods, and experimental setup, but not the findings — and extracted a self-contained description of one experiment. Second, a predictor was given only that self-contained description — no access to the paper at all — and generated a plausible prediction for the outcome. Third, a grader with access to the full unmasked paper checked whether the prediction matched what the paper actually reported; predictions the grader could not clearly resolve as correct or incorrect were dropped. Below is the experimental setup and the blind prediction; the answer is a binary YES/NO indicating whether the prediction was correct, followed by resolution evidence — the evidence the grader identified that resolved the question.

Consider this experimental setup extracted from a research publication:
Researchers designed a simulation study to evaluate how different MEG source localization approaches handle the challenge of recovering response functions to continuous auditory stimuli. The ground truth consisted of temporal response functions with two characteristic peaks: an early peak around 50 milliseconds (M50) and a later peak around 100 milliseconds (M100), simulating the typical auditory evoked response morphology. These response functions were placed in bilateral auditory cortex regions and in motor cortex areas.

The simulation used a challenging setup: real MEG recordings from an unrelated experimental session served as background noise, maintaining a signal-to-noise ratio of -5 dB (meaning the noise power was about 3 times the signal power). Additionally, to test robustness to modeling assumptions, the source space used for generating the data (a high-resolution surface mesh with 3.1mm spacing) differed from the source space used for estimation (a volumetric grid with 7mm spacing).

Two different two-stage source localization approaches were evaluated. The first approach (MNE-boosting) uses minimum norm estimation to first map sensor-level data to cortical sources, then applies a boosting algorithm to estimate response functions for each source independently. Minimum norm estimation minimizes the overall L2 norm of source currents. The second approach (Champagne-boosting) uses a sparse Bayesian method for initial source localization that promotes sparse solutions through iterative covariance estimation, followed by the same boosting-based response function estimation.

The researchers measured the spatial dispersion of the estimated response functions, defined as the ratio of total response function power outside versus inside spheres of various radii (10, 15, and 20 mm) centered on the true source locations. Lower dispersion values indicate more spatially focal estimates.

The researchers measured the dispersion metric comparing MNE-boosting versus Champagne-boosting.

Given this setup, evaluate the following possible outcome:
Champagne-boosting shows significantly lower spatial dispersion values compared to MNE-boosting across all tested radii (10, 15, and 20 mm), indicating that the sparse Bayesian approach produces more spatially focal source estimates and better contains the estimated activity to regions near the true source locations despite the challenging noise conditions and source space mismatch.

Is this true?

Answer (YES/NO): NO